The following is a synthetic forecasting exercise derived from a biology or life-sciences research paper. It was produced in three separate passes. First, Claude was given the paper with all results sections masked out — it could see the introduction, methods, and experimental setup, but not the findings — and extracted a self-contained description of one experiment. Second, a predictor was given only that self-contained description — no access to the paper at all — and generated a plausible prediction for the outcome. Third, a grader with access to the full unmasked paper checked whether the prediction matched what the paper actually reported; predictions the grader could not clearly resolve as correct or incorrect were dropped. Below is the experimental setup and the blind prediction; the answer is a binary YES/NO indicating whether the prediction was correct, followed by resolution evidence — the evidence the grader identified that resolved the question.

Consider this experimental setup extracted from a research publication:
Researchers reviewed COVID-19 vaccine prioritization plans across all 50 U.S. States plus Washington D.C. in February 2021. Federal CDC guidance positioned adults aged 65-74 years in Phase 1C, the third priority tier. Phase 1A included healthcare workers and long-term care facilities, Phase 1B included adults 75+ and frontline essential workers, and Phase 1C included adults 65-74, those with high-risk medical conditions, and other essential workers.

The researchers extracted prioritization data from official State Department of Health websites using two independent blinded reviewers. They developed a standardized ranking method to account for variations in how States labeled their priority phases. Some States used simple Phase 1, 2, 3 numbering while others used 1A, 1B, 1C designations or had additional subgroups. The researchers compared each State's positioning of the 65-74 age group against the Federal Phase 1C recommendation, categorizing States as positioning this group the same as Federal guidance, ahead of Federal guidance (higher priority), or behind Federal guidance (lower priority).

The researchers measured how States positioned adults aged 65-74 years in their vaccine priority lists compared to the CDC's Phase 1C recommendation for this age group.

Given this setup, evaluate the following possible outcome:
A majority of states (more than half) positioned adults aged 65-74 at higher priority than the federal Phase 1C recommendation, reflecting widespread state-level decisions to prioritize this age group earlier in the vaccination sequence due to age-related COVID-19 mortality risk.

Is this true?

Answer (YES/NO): YES